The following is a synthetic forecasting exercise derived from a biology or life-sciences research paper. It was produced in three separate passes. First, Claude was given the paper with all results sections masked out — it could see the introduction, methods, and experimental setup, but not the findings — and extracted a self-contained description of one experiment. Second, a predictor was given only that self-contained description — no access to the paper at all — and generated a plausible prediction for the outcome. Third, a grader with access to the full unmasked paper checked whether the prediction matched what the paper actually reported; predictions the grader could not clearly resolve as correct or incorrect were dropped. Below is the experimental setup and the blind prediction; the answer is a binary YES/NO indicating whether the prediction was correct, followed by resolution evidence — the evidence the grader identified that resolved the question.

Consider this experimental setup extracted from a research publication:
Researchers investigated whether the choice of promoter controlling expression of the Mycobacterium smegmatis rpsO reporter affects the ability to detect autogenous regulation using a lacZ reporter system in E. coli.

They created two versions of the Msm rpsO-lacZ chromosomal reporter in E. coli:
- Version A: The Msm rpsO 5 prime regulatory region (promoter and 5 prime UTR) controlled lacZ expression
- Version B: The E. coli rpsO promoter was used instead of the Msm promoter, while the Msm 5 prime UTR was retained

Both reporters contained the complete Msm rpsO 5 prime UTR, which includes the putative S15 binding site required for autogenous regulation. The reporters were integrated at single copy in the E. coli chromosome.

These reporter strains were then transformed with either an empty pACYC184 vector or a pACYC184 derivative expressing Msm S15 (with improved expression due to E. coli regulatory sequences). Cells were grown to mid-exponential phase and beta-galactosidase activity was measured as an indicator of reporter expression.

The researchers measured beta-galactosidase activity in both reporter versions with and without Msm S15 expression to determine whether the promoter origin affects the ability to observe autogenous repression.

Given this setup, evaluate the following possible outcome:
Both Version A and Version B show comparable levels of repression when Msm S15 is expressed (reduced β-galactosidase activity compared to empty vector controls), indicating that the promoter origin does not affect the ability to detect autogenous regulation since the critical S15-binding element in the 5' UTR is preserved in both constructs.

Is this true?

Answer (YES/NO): NO